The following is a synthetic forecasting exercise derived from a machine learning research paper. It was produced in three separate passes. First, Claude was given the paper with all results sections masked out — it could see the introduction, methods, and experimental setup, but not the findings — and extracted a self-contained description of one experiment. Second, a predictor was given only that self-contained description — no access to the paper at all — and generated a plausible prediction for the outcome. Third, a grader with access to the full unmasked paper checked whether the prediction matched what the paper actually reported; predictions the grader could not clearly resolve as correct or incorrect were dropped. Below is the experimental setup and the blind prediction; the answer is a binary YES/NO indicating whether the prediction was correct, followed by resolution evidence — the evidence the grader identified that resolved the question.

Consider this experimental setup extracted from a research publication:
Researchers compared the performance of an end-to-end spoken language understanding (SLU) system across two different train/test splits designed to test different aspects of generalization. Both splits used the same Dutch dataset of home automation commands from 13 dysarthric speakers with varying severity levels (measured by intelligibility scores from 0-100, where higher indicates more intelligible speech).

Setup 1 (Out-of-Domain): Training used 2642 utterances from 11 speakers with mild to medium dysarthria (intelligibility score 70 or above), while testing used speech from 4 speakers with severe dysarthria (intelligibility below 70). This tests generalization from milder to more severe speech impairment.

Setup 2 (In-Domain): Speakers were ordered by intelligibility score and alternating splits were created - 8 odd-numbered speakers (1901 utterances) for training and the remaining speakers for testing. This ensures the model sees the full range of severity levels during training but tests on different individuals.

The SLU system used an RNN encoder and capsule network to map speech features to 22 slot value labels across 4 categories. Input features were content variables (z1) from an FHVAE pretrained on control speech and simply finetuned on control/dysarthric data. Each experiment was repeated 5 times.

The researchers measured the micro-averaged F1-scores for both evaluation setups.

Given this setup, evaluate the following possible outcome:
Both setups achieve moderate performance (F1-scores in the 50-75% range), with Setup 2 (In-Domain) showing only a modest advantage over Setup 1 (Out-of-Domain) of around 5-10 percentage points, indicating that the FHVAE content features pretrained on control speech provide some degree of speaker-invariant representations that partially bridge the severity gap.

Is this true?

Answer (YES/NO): NO